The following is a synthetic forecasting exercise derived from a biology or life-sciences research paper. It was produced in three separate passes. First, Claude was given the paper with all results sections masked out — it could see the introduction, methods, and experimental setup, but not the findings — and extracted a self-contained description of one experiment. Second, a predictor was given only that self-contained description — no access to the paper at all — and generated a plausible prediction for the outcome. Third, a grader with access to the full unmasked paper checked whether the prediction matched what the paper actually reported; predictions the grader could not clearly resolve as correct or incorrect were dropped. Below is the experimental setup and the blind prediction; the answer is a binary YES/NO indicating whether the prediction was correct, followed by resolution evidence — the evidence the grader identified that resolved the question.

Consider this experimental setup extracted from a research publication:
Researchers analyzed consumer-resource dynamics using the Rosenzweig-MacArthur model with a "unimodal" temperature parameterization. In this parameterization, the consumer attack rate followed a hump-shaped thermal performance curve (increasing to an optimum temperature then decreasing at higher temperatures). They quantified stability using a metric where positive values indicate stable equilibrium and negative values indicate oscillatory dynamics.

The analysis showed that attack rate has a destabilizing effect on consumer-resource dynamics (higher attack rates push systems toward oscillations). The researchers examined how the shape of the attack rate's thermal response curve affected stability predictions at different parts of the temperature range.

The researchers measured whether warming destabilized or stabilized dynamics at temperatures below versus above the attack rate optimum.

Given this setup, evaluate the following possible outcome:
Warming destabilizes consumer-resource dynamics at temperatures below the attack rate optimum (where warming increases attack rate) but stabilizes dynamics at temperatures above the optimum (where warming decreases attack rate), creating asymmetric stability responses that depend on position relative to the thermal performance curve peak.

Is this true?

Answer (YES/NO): YES